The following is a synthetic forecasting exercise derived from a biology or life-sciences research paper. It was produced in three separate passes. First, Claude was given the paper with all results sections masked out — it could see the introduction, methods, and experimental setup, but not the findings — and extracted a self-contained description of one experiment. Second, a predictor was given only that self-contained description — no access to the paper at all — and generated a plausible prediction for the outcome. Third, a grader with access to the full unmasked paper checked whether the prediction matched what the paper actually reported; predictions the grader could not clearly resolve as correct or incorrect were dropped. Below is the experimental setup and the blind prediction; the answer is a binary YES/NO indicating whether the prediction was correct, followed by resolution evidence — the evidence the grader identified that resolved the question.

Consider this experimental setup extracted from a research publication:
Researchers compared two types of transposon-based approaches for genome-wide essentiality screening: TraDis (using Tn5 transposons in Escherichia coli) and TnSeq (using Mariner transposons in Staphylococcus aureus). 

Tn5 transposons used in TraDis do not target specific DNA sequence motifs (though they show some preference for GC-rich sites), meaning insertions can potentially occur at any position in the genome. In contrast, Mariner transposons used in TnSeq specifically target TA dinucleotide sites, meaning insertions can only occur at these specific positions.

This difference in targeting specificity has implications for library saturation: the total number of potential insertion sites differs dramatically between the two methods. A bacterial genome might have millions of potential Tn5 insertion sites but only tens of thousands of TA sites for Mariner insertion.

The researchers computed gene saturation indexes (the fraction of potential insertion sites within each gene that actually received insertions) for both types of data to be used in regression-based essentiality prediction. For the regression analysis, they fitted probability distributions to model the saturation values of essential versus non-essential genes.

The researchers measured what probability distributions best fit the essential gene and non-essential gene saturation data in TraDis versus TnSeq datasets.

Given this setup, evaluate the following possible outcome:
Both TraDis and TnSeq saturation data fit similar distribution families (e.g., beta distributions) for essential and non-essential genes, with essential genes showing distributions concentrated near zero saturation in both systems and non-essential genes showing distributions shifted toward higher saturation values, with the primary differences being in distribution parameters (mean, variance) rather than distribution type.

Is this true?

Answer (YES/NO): NO